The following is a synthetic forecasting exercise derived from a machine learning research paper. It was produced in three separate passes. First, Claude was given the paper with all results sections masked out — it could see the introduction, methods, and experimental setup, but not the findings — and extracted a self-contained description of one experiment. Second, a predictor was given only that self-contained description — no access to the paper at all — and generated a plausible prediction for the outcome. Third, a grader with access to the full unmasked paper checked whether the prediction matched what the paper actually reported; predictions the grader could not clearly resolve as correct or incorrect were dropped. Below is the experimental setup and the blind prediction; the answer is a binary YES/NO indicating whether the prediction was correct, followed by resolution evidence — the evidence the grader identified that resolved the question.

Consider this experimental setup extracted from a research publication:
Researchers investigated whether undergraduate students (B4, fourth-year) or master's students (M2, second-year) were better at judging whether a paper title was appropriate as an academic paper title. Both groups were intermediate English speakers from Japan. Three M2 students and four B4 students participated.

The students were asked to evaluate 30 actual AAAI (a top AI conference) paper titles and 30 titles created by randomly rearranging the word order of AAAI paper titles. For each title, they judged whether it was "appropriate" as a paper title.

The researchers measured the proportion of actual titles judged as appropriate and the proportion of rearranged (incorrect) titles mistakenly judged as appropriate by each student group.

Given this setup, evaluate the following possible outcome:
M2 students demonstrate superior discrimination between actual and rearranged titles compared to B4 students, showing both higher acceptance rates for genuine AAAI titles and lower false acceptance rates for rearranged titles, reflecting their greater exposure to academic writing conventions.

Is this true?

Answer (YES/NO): YES